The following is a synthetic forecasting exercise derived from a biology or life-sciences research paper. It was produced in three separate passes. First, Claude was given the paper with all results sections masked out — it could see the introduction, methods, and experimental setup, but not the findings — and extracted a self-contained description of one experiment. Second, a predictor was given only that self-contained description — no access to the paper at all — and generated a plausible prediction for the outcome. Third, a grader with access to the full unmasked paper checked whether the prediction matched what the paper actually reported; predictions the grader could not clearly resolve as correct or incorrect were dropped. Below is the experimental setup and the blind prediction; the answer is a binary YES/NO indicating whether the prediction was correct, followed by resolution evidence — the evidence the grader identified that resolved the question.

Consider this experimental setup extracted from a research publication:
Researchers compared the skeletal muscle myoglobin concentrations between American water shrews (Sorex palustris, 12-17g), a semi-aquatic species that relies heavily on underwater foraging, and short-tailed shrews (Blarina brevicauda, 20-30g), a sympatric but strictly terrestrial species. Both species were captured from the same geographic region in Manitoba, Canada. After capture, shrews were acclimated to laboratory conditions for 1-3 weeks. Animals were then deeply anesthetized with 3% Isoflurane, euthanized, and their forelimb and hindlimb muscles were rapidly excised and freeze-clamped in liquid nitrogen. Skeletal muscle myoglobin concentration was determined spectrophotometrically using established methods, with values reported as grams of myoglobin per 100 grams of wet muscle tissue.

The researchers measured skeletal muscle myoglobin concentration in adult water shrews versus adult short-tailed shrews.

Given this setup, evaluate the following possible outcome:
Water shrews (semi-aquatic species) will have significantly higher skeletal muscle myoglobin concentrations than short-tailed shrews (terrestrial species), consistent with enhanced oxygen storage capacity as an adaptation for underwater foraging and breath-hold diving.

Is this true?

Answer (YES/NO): YES